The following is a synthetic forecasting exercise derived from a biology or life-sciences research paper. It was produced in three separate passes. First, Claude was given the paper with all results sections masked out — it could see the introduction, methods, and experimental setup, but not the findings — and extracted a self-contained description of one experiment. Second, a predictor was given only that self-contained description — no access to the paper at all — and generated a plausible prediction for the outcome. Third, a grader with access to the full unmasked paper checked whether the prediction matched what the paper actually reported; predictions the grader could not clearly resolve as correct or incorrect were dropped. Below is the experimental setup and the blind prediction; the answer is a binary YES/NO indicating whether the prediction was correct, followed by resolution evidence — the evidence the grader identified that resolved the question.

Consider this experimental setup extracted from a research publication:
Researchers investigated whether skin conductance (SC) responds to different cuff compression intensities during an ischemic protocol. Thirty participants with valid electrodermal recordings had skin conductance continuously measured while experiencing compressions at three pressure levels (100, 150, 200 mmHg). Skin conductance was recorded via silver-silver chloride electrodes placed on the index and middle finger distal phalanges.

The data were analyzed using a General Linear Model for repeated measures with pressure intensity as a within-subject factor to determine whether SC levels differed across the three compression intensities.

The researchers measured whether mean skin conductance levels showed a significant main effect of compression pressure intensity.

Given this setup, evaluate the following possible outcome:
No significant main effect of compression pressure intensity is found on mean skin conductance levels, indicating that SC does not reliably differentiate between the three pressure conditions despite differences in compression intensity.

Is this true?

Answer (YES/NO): YES